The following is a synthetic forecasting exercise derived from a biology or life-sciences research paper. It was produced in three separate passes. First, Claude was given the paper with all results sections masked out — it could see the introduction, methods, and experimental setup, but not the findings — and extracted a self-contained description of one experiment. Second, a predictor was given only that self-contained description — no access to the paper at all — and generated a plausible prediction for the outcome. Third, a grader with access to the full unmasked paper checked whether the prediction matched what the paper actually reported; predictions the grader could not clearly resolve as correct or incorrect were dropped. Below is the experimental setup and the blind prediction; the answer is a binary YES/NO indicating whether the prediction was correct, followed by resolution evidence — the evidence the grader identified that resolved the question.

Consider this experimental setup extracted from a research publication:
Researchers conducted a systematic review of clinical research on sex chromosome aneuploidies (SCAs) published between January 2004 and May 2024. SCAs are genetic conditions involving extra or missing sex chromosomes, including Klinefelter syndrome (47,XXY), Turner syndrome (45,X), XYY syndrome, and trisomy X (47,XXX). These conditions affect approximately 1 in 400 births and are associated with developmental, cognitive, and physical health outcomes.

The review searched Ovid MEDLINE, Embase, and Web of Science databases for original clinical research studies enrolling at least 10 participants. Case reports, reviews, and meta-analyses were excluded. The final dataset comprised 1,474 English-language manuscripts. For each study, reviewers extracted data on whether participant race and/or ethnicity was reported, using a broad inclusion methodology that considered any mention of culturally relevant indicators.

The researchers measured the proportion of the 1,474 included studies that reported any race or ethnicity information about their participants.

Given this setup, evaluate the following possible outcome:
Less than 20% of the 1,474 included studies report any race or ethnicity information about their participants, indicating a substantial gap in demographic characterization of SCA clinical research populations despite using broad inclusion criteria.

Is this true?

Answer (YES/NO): YES